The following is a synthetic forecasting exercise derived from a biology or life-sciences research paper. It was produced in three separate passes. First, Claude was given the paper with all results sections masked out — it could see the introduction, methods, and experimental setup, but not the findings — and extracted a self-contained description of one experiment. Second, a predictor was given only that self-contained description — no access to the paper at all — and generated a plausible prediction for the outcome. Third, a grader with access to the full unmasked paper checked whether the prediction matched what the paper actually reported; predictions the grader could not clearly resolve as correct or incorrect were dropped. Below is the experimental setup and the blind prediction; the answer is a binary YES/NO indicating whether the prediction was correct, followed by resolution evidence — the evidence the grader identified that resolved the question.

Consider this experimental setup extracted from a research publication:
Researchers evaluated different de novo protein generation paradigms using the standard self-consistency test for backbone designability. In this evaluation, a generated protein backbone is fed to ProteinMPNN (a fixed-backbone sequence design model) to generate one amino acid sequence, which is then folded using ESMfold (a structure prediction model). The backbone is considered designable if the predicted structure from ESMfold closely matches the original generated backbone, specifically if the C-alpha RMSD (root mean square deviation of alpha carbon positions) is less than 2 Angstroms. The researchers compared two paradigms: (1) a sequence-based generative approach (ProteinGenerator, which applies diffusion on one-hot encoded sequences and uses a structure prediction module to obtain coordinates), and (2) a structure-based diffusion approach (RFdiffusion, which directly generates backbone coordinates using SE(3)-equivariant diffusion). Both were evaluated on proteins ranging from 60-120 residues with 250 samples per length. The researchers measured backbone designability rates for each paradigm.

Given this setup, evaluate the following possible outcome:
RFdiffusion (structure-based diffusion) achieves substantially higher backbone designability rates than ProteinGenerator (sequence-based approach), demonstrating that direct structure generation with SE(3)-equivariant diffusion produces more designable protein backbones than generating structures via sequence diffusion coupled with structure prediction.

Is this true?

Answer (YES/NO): NO